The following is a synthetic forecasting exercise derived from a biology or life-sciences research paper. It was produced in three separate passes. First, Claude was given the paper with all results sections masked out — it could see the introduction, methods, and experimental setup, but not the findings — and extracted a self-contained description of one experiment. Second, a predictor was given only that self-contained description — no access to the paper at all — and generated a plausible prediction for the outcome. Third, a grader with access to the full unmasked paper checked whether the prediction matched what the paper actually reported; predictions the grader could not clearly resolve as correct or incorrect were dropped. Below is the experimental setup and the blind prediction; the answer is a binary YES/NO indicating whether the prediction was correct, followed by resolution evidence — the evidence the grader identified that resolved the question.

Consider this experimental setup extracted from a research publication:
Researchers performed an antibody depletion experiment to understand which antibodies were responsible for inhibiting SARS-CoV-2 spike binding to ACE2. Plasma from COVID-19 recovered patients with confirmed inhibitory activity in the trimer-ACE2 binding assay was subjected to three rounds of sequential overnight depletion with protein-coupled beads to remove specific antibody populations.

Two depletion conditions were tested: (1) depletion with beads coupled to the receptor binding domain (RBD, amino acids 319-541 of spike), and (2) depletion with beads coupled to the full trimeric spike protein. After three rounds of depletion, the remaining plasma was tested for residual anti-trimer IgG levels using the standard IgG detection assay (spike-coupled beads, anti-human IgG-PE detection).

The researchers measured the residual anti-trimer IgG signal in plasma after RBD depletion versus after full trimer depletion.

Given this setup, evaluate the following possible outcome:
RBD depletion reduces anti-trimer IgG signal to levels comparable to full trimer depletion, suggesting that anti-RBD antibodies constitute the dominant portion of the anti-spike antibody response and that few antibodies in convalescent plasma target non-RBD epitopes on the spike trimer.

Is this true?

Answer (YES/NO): NO